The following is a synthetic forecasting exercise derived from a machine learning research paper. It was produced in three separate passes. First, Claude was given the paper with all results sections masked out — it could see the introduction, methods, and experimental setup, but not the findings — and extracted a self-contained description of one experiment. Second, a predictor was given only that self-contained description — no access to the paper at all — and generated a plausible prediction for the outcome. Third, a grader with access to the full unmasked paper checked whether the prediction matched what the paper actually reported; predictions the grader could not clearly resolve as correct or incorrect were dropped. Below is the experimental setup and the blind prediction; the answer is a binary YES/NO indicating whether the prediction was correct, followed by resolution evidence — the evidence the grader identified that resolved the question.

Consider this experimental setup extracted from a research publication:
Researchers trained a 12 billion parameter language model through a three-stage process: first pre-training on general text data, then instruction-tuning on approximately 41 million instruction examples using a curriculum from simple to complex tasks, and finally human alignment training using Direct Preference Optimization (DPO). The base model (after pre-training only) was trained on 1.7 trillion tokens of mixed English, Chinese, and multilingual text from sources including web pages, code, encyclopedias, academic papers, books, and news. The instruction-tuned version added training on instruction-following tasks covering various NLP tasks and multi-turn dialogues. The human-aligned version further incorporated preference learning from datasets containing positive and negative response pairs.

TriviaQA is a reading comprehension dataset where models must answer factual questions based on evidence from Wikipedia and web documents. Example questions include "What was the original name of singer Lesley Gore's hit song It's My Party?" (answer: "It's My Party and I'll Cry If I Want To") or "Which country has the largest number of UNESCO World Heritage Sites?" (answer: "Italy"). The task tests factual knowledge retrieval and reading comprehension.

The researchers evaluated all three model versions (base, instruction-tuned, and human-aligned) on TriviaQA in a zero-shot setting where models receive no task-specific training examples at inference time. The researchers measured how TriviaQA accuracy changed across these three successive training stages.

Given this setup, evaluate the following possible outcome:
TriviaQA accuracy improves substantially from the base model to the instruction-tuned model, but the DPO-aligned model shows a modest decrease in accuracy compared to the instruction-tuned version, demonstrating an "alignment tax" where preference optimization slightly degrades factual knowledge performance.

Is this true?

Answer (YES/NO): NO